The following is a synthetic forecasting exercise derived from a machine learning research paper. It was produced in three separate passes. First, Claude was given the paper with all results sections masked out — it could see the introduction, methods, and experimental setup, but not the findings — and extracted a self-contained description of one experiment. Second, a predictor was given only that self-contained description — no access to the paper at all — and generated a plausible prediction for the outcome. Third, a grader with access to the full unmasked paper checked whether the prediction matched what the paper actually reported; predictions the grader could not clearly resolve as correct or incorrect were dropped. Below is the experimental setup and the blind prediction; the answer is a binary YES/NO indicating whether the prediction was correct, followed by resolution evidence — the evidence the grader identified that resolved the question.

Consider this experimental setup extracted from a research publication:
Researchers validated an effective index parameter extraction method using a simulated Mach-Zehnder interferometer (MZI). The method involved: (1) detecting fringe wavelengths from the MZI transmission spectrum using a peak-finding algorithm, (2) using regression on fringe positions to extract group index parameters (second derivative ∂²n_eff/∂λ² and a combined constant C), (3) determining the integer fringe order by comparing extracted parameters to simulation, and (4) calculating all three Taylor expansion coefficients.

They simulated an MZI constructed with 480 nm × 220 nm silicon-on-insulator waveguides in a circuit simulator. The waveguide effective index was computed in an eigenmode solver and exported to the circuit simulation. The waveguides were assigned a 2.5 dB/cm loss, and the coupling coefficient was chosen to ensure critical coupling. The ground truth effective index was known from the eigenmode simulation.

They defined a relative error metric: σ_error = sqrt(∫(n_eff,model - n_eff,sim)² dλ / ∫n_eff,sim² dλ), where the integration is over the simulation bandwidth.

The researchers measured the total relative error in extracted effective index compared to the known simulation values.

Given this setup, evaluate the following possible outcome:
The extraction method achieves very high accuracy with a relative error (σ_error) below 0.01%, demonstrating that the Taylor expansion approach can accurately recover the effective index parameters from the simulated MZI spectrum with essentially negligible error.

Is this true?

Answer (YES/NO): NO